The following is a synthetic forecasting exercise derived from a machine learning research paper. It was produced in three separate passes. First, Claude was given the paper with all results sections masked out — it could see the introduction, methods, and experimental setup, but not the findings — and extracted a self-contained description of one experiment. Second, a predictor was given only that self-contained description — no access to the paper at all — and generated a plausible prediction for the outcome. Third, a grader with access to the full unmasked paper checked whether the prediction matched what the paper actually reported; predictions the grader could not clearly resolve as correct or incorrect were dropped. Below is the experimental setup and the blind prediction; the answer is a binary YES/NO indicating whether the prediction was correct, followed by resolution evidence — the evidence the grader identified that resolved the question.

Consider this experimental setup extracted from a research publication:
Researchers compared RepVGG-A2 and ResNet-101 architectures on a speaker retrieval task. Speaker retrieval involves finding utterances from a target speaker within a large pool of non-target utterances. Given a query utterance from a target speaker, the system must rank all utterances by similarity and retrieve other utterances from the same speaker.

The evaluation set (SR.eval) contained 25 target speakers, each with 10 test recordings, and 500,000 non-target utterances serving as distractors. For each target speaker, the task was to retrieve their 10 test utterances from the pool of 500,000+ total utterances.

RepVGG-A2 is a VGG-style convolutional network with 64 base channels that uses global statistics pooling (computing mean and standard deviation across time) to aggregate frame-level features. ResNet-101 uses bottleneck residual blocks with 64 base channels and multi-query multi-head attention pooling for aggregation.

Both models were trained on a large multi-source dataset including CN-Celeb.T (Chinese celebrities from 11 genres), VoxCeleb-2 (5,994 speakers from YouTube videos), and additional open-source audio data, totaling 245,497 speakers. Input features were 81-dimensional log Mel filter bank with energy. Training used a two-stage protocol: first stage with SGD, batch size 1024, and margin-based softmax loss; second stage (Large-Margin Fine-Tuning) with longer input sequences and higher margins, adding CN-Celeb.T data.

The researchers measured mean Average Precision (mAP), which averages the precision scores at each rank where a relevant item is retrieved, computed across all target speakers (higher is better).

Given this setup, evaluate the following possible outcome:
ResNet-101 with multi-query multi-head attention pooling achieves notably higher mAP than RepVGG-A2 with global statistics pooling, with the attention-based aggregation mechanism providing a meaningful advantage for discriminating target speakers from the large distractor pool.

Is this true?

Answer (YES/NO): NO